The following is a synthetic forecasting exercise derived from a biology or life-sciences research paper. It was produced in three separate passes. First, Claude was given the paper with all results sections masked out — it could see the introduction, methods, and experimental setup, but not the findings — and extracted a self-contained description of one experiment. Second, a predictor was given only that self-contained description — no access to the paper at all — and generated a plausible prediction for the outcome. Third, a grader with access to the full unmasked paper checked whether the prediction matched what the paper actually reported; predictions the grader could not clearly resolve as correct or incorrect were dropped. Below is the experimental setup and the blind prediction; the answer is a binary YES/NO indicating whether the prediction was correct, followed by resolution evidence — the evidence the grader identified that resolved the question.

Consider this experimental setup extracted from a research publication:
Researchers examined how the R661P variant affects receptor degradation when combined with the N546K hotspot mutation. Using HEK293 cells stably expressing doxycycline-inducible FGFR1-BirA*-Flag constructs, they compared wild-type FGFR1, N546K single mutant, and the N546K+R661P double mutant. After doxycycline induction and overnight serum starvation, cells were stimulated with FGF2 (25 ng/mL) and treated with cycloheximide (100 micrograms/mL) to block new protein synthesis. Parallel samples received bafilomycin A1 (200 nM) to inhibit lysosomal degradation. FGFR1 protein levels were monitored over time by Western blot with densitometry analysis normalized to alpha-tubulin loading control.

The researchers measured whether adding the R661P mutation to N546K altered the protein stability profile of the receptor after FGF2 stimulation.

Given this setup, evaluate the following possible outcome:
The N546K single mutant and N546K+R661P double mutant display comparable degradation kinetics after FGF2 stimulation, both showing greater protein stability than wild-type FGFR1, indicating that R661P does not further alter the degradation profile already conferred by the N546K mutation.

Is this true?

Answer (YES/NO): NO